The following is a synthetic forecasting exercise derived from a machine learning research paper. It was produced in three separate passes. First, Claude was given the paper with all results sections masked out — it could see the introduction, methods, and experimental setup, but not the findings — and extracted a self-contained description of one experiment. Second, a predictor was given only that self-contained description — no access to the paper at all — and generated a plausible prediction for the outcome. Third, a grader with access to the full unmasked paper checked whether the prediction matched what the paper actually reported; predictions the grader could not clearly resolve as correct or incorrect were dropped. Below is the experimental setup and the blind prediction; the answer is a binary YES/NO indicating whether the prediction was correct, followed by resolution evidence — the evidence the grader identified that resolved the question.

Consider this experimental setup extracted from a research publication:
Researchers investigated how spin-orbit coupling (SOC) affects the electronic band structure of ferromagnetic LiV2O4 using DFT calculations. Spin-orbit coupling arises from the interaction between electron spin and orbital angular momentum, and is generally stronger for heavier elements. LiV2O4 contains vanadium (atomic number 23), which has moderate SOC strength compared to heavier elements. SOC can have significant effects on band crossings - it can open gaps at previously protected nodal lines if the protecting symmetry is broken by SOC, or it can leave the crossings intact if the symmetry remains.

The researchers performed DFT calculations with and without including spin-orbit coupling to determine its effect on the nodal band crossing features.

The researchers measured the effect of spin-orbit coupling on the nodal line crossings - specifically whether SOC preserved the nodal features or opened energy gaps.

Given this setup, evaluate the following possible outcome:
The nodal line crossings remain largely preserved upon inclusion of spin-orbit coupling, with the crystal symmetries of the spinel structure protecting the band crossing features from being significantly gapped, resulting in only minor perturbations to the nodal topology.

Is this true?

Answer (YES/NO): NO